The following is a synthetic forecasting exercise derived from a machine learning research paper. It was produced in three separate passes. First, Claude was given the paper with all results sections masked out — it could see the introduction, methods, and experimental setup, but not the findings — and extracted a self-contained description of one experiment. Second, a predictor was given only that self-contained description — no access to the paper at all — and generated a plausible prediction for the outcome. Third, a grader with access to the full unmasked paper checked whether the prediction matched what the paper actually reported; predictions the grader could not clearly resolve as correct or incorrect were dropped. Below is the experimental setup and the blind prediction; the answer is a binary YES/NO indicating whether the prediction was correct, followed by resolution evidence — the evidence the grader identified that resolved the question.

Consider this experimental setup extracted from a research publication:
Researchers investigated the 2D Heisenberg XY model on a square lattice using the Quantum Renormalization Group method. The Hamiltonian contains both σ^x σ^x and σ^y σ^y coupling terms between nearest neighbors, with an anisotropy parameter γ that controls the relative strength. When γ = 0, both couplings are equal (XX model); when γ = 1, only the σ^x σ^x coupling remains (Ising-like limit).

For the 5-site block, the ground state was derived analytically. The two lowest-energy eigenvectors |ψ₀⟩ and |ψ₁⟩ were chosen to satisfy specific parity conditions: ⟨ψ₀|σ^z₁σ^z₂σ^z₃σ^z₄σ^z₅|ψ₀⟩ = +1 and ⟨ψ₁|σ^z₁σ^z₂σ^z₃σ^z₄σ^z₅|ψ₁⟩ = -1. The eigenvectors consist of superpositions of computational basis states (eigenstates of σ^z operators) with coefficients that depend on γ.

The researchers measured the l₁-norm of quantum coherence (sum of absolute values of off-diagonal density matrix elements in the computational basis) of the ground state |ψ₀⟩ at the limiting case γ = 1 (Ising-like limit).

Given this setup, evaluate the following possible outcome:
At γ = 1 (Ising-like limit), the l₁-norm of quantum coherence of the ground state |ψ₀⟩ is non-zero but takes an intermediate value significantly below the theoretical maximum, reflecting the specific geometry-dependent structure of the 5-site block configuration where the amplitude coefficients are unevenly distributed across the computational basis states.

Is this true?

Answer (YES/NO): NO